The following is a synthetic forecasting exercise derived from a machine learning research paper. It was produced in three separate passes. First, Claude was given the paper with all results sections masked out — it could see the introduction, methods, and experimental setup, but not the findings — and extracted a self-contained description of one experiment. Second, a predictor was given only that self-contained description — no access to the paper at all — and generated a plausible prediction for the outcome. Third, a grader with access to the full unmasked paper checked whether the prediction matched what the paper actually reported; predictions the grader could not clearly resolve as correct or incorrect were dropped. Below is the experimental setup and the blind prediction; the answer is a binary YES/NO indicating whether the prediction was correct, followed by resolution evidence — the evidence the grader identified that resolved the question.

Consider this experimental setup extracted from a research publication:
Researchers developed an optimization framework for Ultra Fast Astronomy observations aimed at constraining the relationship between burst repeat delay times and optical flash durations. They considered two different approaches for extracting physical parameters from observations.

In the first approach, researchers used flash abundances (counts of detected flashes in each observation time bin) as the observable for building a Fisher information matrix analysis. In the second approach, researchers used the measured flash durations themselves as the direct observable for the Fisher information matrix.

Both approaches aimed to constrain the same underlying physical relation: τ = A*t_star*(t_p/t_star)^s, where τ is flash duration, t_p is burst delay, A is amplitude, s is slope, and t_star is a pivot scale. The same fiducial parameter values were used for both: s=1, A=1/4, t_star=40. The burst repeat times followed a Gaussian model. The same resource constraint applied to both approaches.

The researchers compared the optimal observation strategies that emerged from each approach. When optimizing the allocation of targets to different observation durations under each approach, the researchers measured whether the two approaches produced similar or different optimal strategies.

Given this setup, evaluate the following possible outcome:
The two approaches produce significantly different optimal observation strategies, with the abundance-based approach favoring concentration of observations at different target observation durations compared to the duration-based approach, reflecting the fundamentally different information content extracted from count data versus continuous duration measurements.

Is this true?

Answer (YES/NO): YES